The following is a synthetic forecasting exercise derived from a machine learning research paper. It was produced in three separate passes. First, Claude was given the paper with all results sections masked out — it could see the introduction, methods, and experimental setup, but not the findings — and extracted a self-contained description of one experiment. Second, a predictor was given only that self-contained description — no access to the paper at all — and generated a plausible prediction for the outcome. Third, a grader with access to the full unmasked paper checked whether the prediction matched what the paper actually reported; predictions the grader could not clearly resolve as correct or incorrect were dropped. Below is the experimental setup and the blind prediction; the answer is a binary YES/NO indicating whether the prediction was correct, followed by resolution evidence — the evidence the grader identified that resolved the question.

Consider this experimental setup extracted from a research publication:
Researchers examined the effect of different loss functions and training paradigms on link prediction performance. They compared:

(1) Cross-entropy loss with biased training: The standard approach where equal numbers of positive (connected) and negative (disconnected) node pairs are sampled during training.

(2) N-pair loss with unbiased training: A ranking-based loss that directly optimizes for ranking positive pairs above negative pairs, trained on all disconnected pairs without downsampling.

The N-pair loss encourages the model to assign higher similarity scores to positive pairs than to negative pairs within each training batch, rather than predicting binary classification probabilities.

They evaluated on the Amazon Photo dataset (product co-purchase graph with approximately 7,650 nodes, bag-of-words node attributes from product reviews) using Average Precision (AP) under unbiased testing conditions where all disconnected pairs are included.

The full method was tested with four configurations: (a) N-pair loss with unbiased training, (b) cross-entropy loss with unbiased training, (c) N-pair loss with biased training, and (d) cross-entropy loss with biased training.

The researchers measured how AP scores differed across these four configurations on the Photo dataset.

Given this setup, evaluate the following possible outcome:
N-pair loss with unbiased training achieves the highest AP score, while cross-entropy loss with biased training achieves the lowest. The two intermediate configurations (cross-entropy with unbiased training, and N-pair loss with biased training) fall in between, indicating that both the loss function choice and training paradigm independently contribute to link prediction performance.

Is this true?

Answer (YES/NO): YES